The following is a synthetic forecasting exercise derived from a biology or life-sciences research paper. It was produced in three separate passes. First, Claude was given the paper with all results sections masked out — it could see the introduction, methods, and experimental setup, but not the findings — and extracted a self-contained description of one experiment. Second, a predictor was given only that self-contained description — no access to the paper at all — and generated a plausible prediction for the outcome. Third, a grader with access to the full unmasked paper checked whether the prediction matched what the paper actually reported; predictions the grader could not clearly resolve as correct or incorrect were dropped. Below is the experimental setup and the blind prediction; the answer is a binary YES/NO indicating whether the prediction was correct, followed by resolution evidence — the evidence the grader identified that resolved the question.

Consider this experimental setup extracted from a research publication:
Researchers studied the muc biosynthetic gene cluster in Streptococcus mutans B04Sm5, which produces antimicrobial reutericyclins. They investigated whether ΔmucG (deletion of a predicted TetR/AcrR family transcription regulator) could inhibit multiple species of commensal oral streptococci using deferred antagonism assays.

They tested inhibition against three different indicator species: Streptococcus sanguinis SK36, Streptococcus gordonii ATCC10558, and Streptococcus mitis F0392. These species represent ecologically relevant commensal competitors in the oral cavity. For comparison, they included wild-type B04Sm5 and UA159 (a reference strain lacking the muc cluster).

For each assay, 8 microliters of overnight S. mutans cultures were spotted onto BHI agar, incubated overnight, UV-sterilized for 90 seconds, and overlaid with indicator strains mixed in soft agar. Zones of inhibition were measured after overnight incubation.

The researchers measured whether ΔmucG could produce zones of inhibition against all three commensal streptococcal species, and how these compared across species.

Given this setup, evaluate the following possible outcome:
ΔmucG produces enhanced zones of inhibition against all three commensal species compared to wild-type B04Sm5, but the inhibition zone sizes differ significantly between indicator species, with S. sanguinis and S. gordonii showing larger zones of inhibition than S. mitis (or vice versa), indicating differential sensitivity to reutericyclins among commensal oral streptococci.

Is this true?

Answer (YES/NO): NO